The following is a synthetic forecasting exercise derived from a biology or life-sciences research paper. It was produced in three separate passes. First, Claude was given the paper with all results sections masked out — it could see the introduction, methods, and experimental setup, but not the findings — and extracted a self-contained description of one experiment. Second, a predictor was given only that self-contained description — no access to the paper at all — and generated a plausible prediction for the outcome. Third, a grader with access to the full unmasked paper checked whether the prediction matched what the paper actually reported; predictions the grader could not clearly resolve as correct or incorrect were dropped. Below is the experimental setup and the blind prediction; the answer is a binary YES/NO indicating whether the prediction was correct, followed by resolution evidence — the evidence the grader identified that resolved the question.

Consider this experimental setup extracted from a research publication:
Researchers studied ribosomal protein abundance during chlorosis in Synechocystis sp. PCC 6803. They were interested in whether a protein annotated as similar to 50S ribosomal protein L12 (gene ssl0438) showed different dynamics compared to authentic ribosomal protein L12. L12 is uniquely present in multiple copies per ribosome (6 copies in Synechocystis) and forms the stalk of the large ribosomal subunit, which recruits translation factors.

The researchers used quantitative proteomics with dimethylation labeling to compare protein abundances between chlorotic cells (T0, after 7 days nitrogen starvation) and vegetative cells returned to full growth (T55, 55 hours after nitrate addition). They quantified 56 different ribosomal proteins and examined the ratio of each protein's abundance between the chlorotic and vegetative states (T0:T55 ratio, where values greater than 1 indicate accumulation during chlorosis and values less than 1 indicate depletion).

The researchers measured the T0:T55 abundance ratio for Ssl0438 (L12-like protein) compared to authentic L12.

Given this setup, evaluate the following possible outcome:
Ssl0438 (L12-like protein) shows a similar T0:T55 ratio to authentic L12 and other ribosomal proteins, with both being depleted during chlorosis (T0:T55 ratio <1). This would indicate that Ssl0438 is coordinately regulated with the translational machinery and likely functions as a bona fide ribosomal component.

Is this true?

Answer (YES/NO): NO